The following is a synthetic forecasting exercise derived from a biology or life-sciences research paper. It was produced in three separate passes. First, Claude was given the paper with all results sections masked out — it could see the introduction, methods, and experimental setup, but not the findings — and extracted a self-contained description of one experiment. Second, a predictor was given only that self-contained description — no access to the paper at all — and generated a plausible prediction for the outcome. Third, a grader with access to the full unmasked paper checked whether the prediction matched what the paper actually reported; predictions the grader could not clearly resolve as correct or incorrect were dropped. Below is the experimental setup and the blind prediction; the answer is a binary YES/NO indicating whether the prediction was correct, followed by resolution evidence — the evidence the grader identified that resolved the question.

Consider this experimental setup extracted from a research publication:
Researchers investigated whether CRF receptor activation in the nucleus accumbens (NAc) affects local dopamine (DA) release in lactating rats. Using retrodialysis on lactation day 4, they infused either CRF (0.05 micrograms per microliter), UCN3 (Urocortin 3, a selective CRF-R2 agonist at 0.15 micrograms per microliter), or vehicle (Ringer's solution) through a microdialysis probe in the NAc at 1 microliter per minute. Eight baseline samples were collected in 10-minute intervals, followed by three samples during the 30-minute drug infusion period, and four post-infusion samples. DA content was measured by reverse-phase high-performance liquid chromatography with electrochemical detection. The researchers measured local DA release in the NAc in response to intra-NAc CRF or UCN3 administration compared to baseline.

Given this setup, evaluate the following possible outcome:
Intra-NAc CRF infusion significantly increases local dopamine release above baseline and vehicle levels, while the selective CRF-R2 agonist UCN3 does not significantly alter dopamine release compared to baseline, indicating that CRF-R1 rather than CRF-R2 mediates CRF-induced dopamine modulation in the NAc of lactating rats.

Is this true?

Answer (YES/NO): NO